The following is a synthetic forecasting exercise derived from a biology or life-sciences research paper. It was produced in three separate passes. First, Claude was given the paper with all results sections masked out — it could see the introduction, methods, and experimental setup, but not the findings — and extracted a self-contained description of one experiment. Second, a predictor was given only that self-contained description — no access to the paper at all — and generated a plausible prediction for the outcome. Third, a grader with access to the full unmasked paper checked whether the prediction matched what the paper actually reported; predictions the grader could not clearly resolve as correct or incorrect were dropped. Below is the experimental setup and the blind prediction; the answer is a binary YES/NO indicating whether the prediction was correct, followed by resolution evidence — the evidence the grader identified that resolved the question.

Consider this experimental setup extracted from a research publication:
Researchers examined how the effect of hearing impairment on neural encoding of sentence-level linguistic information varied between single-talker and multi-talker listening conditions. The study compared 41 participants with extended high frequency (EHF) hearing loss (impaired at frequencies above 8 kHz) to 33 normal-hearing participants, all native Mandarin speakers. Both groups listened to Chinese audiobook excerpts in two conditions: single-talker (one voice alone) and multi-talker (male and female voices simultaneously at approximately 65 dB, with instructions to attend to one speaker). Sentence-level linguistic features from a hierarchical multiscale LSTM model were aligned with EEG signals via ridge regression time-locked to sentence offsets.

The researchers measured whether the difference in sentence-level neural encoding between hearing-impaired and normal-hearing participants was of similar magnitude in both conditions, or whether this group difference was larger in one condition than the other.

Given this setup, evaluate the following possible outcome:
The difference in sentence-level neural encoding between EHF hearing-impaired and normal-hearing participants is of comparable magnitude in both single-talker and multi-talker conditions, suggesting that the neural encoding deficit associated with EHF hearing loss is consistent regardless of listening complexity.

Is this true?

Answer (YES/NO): NO